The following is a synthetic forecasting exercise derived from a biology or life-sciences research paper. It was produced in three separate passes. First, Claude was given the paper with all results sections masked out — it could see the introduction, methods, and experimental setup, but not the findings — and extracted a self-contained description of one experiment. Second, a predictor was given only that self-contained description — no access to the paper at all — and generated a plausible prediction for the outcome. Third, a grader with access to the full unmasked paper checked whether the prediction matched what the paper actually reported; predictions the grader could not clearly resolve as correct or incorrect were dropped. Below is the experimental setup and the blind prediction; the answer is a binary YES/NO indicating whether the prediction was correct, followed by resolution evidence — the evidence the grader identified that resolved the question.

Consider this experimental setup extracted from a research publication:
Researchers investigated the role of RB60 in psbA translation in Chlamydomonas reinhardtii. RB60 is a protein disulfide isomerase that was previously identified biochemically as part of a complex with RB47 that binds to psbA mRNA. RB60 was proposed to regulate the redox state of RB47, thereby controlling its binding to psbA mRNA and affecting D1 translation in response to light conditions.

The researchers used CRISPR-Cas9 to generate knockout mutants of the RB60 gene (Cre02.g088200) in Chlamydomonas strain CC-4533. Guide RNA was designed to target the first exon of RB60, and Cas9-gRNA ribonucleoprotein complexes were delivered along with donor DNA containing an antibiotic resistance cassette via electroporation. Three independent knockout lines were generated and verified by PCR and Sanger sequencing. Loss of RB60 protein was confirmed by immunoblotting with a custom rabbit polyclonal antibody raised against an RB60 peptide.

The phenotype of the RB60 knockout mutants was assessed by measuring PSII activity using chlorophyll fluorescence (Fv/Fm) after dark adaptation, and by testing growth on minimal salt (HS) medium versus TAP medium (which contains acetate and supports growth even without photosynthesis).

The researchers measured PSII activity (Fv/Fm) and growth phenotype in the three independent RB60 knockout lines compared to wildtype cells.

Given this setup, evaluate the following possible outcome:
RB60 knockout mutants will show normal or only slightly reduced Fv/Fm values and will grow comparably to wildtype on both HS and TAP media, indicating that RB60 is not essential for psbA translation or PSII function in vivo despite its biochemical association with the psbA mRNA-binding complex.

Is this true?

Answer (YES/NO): YES